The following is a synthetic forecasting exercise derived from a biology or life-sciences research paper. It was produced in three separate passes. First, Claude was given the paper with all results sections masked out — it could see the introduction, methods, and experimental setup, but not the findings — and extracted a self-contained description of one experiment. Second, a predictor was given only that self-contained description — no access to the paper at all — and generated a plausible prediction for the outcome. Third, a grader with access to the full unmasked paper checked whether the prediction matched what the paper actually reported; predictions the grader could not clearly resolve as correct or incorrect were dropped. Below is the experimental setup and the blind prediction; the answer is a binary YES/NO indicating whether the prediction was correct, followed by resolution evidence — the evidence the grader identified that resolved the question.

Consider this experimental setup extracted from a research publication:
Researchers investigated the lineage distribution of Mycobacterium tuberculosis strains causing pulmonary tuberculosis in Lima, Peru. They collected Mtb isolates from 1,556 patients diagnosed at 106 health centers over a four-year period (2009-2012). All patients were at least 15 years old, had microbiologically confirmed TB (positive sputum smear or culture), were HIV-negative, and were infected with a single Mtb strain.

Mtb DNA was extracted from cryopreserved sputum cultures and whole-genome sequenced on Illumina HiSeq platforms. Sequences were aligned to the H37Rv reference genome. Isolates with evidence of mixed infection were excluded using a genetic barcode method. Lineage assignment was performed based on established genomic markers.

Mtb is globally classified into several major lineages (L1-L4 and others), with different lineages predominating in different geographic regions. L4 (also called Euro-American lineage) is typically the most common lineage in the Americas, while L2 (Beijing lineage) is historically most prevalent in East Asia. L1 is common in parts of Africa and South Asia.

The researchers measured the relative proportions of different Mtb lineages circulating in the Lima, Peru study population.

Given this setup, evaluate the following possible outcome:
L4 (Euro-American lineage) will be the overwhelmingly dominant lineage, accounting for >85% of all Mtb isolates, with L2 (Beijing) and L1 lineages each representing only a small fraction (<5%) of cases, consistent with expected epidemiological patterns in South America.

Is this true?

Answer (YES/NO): NO